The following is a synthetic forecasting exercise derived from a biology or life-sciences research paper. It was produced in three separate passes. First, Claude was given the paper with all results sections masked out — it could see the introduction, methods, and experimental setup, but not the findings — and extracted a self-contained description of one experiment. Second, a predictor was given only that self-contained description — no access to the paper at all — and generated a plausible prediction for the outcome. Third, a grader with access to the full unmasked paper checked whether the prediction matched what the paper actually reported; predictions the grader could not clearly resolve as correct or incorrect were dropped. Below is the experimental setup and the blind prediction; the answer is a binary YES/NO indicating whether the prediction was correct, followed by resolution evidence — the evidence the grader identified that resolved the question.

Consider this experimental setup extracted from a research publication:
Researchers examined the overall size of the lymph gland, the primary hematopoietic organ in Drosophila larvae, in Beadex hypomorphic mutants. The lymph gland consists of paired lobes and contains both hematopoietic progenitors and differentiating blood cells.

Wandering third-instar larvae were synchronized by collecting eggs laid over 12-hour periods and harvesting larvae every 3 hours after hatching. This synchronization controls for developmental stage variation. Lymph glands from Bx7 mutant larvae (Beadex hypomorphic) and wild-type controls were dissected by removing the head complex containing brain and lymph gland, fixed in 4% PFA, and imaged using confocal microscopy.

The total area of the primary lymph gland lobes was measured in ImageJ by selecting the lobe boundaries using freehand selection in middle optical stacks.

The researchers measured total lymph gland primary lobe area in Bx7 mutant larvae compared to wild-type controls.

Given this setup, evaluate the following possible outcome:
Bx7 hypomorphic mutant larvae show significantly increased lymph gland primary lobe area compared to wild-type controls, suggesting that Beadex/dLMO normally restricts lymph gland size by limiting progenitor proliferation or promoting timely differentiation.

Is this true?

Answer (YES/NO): NO